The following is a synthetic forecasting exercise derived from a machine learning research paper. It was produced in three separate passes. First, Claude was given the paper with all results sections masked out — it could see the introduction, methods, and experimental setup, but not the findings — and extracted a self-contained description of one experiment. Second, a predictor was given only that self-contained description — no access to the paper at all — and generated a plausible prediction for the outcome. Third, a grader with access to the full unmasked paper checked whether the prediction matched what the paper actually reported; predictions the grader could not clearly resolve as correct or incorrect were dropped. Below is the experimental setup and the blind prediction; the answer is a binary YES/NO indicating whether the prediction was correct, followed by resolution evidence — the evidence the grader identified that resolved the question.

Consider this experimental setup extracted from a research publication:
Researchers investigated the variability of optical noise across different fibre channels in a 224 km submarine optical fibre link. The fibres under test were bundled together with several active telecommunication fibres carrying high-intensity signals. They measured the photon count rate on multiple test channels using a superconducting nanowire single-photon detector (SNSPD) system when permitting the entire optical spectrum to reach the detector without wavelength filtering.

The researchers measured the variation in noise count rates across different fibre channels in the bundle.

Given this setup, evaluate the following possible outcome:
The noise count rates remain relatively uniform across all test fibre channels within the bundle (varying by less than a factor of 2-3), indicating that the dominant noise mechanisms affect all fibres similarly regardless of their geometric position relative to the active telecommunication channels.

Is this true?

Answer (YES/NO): NO